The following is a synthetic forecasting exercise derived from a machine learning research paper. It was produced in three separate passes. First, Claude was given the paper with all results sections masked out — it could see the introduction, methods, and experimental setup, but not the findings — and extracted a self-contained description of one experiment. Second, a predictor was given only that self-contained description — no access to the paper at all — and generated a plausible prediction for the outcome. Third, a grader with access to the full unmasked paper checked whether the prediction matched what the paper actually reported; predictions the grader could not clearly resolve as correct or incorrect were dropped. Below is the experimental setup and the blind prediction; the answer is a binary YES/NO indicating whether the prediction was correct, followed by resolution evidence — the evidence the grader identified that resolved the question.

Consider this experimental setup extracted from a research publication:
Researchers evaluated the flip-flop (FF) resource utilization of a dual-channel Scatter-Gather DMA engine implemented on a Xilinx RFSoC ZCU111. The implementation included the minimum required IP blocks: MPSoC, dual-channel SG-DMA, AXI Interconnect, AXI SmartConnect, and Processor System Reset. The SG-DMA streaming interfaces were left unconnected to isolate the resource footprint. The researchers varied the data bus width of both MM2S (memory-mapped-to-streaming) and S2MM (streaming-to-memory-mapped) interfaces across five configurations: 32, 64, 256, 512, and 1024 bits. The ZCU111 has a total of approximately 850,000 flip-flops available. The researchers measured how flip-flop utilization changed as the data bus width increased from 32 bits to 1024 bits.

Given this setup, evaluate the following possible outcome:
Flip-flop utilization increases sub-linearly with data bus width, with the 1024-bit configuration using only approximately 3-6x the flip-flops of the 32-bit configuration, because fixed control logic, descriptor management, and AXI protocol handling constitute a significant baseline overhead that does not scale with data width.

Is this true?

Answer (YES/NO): NO